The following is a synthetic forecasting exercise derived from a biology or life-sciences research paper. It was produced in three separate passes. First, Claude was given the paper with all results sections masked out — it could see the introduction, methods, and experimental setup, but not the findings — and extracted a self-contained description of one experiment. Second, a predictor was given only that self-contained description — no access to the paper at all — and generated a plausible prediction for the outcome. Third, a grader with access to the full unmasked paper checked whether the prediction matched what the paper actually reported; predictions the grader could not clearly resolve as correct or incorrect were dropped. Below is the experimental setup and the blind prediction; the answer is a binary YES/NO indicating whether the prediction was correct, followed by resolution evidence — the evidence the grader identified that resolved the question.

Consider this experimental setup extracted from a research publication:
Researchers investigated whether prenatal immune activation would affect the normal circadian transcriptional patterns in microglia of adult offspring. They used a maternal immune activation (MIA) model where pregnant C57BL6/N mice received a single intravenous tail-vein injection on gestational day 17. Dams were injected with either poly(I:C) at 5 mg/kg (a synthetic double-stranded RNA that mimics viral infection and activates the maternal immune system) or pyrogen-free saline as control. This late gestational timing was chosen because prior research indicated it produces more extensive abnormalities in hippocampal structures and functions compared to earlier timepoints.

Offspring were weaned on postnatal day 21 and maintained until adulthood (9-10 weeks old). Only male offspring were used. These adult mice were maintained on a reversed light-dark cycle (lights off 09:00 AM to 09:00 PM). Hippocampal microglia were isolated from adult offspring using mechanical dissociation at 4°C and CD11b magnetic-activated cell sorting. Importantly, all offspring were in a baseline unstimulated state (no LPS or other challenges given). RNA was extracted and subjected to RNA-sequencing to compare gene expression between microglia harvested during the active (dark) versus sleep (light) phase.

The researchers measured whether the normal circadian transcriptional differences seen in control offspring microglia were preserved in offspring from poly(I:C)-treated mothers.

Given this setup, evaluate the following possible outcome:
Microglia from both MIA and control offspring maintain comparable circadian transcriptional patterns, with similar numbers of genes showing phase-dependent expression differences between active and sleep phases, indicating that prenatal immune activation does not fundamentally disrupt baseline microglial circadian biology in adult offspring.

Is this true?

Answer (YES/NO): NO